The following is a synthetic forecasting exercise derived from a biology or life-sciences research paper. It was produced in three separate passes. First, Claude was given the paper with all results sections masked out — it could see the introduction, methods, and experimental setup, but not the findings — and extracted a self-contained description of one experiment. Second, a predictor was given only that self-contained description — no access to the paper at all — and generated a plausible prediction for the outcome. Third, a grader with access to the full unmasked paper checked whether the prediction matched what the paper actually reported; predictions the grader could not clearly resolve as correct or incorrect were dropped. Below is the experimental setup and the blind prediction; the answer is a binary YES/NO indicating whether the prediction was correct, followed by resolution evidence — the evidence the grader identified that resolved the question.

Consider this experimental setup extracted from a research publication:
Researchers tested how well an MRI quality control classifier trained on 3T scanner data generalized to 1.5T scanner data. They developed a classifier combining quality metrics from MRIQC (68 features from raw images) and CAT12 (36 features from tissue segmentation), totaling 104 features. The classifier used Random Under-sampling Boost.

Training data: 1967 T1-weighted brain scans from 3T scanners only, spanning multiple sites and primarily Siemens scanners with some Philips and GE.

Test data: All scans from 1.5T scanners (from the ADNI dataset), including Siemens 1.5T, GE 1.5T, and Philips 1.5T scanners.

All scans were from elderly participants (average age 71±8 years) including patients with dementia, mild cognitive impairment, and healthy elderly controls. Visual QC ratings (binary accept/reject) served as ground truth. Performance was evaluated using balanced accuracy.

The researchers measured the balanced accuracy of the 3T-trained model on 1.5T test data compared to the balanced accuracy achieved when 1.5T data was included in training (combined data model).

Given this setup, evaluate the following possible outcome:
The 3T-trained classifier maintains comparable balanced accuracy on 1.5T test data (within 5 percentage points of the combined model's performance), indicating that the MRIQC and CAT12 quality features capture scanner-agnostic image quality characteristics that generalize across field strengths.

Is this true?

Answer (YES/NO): YES